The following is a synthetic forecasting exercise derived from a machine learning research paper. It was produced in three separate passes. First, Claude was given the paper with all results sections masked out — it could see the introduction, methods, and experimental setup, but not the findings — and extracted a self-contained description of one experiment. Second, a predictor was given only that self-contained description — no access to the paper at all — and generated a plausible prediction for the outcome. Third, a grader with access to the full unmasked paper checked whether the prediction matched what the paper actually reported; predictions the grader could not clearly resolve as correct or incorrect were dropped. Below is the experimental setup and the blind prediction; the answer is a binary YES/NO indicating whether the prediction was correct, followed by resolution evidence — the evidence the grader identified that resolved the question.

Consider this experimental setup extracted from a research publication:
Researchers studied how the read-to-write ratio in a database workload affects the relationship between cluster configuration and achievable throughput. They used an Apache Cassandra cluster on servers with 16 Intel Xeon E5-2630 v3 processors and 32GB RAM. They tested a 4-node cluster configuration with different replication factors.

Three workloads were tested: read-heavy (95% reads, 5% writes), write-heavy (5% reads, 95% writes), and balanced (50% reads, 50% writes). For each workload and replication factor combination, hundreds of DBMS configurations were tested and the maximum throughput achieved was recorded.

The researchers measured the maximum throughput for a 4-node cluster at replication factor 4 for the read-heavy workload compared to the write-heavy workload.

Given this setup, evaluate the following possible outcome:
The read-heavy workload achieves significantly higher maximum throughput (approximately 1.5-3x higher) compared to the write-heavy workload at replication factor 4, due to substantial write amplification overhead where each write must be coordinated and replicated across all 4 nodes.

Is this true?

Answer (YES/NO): NO